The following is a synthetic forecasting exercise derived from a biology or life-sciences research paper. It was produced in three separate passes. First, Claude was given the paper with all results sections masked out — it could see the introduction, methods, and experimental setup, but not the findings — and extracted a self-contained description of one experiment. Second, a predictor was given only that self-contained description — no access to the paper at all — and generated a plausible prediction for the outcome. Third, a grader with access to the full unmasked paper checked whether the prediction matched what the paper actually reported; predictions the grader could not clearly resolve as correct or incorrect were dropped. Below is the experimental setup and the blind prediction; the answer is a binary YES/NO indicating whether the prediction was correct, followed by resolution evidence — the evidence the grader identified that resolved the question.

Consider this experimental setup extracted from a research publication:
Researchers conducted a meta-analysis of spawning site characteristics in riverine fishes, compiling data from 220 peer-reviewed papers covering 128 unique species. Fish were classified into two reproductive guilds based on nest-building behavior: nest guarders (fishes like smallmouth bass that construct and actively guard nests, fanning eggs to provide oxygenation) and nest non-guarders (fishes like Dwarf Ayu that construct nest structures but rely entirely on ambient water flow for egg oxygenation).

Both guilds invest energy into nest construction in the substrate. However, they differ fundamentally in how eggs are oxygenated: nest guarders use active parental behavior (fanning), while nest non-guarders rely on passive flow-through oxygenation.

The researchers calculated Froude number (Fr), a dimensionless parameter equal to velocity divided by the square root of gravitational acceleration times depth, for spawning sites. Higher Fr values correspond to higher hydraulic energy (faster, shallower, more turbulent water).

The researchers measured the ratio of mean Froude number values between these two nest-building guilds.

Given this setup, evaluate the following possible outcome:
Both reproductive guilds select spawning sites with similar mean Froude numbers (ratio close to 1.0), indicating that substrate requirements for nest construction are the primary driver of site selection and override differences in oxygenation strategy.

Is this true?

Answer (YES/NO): NO